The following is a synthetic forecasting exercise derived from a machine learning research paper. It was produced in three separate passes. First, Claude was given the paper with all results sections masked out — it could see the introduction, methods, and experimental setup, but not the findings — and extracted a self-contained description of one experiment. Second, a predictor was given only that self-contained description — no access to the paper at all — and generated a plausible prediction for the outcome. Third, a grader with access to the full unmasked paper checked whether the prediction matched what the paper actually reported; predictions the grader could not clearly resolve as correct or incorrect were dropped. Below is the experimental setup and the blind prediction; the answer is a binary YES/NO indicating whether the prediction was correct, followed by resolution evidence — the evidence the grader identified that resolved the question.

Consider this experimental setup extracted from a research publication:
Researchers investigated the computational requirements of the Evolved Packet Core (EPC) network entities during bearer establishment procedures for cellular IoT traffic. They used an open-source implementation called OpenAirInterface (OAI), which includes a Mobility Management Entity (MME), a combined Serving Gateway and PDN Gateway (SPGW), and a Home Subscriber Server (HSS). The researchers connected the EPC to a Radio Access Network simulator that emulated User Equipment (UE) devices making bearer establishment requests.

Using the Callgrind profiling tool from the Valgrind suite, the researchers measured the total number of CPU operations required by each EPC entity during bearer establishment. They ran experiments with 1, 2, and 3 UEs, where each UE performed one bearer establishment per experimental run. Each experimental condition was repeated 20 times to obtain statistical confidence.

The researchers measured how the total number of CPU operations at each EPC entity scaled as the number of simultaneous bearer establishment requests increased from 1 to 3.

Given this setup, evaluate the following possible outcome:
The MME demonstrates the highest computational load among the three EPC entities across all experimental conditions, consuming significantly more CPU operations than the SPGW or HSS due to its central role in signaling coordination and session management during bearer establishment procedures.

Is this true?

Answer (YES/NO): YES